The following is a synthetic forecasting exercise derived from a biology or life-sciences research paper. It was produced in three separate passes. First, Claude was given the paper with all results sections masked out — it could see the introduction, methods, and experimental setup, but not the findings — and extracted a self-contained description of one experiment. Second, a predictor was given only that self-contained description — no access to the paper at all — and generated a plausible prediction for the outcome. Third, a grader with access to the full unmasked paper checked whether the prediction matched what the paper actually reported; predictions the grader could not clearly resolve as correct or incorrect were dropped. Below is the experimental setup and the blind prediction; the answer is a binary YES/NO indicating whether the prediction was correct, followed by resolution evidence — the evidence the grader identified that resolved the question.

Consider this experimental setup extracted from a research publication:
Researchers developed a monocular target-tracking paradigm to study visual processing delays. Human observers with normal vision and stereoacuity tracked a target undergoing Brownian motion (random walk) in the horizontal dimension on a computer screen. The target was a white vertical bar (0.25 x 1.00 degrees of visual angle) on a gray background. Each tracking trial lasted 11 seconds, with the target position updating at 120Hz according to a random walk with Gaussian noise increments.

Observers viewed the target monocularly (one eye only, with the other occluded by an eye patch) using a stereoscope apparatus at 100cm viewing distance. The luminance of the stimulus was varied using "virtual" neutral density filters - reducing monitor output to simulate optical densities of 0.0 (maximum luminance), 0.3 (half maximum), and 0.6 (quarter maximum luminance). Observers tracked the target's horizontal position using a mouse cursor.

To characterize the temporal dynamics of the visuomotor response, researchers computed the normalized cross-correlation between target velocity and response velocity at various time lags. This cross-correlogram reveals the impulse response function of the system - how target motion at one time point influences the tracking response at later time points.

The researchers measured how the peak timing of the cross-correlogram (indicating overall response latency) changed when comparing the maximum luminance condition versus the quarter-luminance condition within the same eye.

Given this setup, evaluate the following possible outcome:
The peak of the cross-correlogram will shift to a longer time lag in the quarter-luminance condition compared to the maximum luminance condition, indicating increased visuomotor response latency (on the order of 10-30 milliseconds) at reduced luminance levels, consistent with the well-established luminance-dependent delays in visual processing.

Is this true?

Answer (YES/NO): NO